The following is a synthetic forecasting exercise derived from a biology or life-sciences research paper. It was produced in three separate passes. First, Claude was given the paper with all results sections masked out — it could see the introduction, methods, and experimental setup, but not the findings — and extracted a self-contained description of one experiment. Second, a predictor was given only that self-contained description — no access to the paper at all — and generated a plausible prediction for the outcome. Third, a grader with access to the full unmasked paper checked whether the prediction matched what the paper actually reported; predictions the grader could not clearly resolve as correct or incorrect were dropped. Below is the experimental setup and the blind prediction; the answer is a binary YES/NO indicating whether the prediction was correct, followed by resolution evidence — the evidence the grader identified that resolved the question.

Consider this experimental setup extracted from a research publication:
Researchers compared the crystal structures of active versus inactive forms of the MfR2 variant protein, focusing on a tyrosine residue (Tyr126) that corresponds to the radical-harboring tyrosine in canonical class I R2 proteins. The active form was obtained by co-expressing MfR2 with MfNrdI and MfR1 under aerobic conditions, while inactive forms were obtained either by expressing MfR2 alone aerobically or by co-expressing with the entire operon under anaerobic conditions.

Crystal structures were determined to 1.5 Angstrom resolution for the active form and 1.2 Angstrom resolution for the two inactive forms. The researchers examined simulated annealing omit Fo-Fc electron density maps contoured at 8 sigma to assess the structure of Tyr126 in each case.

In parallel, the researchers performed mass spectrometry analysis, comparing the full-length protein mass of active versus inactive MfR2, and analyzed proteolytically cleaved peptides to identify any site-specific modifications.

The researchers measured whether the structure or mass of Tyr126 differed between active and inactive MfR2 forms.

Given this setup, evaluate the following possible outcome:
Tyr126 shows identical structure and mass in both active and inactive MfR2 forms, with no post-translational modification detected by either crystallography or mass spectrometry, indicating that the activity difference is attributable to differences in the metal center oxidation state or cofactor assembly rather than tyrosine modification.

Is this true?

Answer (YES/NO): NO